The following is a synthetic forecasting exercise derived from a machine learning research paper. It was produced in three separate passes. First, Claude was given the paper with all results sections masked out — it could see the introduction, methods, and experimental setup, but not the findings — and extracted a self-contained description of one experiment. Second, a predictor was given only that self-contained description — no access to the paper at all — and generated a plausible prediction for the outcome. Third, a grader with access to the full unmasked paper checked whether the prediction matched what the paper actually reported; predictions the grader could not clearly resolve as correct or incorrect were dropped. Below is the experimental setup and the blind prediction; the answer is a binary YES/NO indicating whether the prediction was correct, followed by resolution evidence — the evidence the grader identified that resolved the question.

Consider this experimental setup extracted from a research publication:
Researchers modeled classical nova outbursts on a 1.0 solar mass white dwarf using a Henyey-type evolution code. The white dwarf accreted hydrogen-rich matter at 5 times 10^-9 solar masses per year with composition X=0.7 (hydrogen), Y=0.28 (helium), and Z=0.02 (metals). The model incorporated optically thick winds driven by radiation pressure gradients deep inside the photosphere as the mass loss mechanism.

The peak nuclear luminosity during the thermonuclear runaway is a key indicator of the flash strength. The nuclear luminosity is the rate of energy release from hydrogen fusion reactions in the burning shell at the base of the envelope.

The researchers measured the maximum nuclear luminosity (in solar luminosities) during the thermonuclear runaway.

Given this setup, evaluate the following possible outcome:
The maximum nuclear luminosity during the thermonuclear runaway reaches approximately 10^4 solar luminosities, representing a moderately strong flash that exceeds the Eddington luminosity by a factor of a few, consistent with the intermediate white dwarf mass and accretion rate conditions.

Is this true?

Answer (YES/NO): NO